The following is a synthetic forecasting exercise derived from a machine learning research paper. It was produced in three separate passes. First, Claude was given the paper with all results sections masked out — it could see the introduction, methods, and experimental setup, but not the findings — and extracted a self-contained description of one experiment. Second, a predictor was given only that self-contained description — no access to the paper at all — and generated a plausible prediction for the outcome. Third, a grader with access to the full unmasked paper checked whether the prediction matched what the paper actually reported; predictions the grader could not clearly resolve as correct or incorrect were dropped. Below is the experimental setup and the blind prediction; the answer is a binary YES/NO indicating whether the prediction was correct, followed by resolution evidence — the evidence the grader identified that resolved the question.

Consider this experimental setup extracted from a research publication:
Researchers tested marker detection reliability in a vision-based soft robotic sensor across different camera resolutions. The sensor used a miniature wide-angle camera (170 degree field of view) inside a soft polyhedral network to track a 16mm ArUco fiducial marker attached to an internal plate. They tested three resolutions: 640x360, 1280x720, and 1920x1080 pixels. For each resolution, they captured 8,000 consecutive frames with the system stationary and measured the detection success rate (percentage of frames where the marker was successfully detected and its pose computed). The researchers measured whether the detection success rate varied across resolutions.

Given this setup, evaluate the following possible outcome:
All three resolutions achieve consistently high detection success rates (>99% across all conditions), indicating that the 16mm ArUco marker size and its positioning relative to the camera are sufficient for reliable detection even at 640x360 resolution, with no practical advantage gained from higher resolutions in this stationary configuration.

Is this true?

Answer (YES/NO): YES